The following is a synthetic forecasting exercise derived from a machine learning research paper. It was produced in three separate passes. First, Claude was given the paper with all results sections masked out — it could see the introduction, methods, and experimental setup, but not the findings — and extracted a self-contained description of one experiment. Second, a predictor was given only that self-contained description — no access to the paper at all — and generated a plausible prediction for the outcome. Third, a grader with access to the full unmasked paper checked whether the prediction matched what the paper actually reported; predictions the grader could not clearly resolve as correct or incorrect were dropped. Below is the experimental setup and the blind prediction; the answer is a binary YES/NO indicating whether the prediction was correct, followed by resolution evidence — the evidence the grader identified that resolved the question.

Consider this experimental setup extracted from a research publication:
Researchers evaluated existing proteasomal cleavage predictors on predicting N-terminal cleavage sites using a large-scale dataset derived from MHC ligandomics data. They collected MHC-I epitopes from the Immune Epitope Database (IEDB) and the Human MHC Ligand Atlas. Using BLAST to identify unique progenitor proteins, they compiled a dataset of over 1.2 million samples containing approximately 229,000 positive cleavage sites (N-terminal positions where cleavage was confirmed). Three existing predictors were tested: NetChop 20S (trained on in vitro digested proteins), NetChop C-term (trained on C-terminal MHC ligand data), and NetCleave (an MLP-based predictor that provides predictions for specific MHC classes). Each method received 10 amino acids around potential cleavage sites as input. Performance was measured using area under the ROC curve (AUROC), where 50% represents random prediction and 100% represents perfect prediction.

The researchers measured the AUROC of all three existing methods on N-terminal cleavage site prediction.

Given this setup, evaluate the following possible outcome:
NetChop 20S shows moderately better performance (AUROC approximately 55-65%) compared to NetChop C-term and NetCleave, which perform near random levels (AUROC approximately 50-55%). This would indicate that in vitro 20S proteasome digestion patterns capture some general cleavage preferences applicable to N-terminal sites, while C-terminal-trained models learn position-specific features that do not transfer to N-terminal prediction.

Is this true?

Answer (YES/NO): NO